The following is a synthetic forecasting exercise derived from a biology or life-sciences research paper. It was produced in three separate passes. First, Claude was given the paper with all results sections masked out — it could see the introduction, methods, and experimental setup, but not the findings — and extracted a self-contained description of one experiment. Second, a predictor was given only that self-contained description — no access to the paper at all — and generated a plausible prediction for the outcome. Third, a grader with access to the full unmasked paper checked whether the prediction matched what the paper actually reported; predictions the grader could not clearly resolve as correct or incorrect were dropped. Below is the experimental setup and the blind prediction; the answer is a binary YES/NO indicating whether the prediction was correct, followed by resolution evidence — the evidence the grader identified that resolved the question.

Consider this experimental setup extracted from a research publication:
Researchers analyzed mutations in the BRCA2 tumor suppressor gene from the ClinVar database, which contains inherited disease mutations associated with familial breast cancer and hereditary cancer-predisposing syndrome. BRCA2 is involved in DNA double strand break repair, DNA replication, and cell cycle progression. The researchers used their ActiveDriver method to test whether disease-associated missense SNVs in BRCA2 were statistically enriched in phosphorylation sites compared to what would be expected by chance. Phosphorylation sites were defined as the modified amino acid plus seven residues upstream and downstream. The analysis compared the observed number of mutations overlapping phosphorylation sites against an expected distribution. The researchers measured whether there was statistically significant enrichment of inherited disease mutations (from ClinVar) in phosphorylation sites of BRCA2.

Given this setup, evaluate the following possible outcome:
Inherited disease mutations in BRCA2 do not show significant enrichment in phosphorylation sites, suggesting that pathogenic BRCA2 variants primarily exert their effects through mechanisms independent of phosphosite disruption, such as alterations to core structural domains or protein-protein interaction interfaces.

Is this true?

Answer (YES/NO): NO